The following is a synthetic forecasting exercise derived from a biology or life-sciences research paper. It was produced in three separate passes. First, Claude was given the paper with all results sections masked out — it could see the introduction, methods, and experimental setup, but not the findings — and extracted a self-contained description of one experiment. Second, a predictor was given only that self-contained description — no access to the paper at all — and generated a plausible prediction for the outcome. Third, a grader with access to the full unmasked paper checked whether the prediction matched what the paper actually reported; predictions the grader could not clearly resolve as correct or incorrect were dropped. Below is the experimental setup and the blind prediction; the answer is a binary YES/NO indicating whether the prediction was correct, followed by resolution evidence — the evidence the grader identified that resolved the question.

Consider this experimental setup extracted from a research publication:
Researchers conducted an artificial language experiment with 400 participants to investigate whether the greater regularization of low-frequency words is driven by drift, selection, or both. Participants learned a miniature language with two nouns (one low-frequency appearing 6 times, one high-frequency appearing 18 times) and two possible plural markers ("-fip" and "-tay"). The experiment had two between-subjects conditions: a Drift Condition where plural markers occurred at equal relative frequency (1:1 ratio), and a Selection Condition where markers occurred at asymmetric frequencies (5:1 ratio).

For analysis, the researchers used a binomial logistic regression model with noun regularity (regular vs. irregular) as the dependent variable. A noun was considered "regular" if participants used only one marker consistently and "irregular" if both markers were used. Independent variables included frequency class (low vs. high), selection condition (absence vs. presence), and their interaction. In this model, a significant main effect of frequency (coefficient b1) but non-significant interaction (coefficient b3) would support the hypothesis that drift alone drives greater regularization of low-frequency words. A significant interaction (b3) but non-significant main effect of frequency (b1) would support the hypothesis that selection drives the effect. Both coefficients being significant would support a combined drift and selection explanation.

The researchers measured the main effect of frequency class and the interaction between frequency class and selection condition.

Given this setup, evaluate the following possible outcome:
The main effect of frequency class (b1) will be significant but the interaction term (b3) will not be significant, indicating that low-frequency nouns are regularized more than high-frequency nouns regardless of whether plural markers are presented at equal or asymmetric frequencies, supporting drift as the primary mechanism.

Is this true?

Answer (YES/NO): YES